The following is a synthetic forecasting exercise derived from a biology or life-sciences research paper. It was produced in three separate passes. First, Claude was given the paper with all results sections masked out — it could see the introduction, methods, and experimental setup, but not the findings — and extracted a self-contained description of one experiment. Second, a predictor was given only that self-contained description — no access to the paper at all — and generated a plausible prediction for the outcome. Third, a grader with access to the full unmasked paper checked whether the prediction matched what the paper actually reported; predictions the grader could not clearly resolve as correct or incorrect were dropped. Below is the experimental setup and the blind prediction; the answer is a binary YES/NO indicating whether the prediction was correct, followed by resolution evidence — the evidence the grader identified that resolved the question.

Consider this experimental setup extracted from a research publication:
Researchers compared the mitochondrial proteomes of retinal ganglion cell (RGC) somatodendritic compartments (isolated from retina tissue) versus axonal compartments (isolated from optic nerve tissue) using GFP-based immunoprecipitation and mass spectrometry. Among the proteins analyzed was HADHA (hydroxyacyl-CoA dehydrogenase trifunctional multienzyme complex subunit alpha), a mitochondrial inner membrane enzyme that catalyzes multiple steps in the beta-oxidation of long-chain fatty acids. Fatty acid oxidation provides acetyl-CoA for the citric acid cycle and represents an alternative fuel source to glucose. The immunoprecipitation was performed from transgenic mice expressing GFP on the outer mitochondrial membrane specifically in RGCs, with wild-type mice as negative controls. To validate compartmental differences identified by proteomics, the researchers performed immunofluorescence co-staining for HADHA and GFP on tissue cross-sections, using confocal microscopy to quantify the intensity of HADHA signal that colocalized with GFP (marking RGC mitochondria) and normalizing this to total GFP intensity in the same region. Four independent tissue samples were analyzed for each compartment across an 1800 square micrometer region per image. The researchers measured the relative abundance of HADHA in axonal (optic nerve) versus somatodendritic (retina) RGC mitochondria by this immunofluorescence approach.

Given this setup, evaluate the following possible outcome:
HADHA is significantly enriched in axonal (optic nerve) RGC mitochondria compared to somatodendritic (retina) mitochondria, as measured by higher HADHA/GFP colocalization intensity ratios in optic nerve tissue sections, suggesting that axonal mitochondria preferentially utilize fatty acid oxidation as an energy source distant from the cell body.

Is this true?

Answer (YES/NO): YES